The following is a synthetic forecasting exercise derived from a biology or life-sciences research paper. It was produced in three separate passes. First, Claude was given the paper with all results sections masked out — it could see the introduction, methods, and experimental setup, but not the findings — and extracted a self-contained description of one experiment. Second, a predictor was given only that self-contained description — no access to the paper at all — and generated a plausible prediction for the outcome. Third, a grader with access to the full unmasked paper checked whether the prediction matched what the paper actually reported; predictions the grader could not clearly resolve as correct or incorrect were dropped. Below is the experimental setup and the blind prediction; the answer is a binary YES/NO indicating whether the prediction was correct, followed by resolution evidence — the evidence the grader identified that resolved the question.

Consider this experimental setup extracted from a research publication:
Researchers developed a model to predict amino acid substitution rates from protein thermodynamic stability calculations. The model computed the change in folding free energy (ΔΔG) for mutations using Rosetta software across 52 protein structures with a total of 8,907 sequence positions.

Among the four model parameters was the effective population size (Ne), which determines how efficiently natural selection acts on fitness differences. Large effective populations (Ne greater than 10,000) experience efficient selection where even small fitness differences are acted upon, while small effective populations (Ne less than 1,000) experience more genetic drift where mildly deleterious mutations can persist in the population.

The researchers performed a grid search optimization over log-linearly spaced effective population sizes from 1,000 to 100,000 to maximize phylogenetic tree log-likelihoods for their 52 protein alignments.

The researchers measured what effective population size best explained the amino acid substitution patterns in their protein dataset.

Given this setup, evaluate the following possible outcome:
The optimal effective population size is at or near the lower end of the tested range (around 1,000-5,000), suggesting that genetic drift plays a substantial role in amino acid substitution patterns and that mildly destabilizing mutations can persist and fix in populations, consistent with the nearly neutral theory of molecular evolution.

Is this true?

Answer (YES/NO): NO